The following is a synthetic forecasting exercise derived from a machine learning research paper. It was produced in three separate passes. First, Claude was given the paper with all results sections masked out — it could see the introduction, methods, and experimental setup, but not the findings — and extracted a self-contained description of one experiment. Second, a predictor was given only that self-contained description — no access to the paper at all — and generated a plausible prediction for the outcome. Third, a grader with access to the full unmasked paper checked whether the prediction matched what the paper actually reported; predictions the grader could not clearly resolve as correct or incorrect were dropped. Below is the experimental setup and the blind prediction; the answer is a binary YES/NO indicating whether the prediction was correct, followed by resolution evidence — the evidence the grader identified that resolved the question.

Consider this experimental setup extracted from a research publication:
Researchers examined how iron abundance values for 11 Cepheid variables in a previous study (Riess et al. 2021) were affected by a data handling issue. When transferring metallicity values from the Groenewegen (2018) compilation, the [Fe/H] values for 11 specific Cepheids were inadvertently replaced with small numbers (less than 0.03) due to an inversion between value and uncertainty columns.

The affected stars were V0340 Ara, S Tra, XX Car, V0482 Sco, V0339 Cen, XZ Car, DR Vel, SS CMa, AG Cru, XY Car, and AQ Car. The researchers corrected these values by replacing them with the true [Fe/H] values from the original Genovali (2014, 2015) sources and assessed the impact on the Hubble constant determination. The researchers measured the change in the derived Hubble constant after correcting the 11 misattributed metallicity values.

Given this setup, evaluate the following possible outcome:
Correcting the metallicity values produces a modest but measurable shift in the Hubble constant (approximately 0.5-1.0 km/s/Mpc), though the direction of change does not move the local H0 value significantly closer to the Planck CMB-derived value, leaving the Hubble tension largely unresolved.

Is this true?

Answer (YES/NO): NO